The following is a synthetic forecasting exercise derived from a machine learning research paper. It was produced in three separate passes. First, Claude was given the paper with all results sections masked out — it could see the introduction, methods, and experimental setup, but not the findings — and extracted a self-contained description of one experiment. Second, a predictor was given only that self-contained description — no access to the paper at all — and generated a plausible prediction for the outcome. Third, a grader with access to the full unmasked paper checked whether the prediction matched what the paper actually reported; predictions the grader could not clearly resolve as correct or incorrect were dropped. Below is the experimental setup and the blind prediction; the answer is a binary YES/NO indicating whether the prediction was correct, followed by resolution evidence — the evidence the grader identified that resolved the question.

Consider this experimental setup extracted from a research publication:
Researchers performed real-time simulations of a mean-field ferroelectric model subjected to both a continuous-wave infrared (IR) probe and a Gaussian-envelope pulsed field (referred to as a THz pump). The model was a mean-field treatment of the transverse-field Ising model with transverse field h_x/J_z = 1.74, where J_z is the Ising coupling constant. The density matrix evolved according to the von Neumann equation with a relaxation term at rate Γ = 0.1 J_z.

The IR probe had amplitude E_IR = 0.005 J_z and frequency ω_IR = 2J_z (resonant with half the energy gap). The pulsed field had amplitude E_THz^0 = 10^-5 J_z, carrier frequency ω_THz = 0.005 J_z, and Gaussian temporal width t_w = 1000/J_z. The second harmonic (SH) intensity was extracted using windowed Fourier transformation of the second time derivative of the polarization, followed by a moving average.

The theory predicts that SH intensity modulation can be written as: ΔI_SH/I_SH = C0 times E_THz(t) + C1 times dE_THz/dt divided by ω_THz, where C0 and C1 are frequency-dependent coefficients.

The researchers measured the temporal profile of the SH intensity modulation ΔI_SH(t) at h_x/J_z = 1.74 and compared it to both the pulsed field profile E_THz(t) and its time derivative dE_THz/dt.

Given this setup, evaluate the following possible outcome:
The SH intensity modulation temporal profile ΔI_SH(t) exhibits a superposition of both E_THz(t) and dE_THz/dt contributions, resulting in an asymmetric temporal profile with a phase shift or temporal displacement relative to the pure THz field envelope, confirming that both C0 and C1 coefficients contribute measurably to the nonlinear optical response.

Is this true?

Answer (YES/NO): YES